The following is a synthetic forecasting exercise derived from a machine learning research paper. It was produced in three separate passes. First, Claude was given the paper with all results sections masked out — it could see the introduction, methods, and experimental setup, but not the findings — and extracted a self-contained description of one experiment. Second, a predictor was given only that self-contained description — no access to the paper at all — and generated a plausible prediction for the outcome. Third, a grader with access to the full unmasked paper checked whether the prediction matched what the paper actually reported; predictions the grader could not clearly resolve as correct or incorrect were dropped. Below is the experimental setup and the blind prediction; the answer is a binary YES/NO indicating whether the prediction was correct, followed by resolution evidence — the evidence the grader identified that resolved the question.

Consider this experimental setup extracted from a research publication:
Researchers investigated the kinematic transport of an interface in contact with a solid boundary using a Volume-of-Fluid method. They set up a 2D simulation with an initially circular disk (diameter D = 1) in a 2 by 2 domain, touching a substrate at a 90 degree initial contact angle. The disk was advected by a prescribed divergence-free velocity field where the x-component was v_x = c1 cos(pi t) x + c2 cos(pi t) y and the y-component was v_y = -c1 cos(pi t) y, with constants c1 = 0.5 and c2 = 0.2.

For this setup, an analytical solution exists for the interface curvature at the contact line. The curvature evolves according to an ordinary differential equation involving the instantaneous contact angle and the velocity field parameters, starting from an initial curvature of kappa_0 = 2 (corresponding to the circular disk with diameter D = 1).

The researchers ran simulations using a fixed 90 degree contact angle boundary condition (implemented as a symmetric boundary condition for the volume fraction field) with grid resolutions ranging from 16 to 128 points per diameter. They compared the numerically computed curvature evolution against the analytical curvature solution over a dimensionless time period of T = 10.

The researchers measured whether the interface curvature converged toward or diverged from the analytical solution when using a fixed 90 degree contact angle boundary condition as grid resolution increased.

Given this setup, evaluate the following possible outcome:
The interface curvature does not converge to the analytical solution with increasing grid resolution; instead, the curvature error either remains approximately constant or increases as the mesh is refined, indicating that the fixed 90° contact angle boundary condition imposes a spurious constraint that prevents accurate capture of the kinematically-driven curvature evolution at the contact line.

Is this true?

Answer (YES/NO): YES